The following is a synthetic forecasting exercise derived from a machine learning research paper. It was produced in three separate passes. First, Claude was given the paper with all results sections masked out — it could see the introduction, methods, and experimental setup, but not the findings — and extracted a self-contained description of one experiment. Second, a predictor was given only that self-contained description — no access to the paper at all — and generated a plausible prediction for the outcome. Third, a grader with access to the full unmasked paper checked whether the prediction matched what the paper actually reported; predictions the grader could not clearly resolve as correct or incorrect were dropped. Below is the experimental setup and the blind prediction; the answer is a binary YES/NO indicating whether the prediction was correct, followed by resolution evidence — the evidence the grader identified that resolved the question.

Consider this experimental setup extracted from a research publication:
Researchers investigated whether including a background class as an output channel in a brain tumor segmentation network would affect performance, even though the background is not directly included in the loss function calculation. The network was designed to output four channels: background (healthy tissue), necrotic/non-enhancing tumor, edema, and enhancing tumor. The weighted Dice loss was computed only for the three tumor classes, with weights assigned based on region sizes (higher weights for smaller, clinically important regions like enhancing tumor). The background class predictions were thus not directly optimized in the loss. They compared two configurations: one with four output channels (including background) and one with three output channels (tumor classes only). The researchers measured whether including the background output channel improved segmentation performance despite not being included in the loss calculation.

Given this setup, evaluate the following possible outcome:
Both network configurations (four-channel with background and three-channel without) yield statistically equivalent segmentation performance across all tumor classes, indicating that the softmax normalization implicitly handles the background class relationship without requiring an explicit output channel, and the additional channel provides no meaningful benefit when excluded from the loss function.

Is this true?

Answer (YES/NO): NO